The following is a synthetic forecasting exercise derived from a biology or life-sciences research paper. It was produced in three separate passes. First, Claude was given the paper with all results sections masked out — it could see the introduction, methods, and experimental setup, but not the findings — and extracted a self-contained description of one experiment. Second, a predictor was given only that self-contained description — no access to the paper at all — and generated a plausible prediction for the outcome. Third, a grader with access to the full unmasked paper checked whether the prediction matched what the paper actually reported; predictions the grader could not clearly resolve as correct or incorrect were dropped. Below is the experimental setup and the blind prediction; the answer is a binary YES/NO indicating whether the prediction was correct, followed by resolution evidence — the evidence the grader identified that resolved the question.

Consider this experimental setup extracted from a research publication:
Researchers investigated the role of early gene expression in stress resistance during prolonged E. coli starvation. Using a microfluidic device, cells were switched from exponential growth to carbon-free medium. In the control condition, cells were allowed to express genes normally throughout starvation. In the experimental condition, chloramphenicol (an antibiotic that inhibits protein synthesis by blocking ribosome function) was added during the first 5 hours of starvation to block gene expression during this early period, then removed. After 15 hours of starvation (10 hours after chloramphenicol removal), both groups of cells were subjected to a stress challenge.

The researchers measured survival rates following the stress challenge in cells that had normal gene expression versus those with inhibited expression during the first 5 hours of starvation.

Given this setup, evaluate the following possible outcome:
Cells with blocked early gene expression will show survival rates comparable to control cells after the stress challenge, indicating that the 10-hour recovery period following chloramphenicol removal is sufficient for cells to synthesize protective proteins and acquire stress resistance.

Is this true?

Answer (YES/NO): YES